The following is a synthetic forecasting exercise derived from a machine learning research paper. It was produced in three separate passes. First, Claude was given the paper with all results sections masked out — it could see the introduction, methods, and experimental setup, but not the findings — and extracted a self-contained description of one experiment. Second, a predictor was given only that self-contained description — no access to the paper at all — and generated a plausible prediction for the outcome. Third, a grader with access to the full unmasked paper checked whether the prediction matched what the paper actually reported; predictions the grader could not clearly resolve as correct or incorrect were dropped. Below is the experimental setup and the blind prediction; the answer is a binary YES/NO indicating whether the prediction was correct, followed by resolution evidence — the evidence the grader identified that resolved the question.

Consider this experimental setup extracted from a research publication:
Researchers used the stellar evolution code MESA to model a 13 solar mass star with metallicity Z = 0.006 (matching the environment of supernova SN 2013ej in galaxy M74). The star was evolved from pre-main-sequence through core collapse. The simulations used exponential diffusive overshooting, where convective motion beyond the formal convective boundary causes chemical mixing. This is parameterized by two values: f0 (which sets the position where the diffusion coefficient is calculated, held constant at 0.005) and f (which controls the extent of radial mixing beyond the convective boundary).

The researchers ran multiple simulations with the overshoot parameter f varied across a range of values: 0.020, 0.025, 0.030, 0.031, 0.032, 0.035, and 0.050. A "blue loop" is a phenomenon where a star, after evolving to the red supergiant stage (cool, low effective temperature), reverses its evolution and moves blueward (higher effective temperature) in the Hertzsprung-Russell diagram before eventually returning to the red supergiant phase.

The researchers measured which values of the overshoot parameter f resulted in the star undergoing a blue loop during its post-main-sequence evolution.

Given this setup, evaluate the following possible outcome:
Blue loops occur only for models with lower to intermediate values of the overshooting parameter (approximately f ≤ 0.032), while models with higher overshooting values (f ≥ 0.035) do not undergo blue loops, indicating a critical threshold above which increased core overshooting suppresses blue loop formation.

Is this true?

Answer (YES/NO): NO